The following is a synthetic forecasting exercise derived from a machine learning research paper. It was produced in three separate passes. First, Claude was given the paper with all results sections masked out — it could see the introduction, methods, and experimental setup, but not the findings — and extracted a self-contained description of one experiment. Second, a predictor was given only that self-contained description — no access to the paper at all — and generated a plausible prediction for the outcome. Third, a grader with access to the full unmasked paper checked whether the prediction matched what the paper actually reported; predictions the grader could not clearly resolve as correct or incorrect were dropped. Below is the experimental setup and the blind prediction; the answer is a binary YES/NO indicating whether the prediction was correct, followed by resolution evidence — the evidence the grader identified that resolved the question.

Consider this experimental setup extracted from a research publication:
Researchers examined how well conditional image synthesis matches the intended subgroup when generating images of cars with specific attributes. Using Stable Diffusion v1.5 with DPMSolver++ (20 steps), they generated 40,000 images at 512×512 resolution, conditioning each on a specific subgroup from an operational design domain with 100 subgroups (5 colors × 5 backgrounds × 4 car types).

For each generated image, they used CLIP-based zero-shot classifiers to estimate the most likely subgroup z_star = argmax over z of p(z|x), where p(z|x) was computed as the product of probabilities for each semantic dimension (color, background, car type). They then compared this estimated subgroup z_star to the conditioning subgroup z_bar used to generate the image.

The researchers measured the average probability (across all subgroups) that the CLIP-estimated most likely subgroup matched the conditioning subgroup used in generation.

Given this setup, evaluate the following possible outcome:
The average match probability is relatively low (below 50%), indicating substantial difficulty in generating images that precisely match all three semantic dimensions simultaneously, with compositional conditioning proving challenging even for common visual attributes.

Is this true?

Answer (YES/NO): NO